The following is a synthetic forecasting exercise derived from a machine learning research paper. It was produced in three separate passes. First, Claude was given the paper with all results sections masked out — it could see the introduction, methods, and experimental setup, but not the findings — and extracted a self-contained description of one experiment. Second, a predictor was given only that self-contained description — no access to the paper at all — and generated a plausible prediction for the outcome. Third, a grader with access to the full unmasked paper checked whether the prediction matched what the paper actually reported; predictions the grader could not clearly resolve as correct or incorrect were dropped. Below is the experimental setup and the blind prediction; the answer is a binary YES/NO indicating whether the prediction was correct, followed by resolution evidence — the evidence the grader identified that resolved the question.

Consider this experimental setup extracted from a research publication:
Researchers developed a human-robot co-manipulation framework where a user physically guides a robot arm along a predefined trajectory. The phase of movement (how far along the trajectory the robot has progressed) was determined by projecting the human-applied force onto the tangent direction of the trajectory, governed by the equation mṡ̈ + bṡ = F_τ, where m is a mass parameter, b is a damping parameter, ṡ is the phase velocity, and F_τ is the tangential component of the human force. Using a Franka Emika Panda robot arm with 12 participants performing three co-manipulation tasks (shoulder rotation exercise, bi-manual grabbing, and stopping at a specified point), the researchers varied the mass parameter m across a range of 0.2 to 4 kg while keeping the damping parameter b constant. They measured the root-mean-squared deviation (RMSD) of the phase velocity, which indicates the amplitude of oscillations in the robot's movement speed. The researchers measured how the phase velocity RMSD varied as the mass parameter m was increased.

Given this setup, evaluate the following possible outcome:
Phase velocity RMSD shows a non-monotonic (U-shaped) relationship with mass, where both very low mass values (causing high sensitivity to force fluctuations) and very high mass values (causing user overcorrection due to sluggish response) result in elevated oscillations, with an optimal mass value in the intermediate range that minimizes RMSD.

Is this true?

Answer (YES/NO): NO